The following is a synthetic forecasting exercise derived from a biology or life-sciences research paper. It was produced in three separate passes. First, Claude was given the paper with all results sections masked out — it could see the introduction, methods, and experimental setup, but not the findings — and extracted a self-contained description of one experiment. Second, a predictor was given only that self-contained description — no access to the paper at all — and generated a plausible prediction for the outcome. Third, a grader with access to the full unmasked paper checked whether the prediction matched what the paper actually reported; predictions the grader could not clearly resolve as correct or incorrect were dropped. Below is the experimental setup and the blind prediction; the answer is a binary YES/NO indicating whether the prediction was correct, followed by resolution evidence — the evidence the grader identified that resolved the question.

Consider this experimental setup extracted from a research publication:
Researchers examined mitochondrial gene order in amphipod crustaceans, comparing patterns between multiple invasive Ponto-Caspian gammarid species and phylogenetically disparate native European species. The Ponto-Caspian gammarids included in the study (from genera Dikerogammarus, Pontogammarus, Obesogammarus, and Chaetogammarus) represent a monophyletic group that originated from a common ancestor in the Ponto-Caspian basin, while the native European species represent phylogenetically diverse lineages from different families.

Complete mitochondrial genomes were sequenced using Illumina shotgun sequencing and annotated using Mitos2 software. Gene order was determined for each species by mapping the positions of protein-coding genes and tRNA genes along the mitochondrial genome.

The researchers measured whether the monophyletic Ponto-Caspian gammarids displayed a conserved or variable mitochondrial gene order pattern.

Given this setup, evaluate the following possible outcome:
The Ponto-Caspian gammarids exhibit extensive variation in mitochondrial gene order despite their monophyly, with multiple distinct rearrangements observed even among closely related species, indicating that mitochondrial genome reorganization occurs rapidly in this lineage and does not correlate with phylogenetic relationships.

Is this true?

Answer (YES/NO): NO